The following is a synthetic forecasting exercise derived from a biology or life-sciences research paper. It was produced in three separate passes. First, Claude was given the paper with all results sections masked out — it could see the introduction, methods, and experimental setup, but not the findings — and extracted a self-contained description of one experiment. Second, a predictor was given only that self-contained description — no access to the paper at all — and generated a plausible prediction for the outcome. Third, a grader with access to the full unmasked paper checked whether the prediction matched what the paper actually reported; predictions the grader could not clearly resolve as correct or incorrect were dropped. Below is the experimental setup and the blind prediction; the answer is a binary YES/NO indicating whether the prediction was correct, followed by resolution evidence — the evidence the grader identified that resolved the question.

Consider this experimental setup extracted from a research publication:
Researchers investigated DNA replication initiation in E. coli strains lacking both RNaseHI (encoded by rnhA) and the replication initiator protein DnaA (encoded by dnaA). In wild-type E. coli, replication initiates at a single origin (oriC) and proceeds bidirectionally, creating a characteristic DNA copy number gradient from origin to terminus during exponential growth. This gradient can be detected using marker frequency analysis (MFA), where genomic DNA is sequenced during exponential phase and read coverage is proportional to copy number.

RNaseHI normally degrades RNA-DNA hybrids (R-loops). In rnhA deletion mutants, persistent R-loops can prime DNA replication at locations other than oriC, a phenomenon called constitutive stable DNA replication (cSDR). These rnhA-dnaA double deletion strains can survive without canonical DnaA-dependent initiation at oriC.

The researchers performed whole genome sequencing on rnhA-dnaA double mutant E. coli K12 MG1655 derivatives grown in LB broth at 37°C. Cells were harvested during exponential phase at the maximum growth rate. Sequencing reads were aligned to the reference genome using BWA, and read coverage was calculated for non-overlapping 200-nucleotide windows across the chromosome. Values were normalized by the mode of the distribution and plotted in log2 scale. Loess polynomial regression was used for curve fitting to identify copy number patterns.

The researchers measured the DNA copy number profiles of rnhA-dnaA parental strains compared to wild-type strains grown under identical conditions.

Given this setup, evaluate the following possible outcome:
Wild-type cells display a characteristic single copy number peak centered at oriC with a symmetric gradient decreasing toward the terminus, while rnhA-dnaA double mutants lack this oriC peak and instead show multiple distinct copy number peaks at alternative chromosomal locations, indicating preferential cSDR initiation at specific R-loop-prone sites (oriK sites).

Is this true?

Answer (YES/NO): NO